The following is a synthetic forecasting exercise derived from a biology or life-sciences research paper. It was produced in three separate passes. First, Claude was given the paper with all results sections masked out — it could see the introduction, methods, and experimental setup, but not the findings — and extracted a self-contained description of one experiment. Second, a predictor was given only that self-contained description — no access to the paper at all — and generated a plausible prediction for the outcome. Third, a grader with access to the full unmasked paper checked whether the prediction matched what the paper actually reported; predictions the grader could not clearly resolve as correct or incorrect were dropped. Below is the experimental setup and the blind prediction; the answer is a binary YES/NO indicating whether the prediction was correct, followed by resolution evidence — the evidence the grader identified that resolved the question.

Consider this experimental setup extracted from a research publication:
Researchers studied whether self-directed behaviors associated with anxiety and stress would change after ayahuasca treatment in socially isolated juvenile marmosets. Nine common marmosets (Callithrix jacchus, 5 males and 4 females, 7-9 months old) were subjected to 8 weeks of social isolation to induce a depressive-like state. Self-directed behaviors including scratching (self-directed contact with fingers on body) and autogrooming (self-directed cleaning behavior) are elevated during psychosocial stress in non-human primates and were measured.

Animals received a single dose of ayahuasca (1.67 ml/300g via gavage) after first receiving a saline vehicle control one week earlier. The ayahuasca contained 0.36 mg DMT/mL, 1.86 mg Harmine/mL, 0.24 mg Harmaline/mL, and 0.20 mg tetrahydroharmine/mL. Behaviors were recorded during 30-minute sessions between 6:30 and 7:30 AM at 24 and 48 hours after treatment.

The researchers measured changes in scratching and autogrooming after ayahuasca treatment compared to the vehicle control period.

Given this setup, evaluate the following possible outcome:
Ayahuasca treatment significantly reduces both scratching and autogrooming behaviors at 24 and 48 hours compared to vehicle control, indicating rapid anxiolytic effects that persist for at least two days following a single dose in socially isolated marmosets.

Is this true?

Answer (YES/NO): NO